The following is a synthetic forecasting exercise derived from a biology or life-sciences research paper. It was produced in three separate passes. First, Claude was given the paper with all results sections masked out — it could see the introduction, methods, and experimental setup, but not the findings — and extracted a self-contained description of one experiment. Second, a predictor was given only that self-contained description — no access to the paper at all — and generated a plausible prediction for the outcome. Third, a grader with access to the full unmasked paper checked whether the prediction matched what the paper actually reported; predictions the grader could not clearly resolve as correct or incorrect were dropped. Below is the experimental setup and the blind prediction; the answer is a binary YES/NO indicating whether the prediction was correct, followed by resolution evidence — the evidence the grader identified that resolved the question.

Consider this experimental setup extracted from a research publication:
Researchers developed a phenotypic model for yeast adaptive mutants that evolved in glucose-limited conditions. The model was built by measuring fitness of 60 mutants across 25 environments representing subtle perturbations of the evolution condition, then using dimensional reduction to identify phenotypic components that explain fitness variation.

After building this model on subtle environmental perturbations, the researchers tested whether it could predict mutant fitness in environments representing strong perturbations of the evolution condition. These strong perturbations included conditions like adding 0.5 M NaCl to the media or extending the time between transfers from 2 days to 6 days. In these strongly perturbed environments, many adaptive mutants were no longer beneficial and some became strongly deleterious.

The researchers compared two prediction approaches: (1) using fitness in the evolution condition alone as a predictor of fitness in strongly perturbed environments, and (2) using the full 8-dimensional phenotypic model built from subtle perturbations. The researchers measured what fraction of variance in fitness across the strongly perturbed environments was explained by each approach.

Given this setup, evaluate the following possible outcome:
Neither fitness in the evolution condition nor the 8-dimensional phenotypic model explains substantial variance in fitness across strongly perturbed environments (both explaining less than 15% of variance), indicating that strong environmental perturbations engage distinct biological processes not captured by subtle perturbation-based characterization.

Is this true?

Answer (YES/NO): NO